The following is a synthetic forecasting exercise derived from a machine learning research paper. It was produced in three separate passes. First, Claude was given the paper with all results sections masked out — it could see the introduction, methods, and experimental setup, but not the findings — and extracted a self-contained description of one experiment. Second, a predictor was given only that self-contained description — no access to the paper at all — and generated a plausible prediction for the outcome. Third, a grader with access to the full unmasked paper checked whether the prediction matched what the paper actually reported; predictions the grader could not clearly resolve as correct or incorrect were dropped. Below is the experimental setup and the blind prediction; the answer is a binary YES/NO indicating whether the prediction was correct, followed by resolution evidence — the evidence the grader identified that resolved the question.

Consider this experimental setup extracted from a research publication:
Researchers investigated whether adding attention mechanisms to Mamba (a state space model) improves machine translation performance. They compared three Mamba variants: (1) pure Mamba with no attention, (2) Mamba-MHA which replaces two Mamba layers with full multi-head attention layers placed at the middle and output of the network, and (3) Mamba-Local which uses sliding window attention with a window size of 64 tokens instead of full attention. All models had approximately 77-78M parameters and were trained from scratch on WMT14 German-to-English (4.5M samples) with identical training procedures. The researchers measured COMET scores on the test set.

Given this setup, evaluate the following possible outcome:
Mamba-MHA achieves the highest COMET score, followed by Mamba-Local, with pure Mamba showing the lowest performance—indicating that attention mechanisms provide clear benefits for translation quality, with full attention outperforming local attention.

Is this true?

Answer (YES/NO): NO